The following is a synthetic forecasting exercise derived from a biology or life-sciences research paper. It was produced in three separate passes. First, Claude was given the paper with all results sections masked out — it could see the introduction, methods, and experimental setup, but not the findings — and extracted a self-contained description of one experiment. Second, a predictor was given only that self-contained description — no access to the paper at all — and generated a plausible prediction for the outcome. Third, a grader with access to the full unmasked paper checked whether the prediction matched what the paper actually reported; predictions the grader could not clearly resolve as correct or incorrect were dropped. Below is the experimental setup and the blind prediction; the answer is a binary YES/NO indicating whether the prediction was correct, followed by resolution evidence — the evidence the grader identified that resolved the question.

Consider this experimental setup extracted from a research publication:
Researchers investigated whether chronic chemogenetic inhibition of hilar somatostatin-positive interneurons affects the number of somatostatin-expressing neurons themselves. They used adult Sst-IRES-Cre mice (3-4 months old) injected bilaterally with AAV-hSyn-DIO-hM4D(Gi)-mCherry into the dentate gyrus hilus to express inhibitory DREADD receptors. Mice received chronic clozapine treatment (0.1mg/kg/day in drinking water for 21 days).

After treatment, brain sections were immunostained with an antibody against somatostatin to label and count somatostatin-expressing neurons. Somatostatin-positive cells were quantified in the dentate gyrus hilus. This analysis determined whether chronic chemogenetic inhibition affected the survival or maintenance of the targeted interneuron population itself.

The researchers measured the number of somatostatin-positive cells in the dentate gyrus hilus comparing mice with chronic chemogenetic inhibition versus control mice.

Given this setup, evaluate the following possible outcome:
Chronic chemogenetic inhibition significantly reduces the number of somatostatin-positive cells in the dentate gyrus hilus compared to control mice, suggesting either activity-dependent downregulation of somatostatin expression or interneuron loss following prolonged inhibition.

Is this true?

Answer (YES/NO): YES